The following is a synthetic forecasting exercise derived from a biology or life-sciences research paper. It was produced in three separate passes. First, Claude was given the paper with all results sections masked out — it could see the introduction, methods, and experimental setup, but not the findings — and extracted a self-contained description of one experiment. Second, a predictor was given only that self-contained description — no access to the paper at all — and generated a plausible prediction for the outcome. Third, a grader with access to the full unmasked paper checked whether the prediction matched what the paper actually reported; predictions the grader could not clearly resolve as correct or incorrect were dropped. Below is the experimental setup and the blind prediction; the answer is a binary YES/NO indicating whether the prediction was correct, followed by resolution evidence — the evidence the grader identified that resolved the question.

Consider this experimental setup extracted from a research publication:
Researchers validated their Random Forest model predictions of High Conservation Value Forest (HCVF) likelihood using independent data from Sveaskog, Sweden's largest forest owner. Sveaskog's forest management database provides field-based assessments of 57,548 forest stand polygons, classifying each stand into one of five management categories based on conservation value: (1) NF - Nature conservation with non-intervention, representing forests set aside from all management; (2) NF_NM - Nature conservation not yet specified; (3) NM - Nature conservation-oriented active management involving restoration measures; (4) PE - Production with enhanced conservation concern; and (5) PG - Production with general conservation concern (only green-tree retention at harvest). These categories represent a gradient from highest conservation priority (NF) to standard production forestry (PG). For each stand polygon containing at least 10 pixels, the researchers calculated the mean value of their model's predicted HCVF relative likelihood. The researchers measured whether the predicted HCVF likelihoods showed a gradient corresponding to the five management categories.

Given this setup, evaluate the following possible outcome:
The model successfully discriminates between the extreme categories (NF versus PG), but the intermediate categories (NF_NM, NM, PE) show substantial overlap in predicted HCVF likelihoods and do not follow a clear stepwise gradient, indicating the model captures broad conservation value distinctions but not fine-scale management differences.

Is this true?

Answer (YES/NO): NO